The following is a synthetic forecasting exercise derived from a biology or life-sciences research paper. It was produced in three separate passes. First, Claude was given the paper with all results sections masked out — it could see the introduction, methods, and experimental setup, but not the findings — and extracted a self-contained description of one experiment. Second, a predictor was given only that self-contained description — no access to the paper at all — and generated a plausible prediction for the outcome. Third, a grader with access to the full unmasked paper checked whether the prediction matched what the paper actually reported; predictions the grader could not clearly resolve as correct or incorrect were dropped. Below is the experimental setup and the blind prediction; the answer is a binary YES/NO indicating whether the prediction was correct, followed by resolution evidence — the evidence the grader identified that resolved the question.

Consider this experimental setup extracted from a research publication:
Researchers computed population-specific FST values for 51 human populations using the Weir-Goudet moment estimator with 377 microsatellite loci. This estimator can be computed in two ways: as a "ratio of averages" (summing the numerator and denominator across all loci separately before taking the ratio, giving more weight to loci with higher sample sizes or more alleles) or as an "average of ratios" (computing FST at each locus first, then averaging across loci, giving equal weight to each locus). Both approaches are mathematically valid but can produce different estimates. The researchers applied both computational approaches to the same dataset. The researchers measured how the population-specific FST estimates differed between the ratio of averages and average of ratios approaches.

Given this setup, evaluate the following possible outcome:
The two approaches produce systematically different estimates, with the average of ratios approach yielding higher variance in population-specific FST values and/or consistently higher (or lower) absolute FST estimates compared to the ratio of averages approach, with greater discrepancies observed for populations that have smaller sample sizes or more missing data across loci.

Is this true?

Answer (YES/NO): NO